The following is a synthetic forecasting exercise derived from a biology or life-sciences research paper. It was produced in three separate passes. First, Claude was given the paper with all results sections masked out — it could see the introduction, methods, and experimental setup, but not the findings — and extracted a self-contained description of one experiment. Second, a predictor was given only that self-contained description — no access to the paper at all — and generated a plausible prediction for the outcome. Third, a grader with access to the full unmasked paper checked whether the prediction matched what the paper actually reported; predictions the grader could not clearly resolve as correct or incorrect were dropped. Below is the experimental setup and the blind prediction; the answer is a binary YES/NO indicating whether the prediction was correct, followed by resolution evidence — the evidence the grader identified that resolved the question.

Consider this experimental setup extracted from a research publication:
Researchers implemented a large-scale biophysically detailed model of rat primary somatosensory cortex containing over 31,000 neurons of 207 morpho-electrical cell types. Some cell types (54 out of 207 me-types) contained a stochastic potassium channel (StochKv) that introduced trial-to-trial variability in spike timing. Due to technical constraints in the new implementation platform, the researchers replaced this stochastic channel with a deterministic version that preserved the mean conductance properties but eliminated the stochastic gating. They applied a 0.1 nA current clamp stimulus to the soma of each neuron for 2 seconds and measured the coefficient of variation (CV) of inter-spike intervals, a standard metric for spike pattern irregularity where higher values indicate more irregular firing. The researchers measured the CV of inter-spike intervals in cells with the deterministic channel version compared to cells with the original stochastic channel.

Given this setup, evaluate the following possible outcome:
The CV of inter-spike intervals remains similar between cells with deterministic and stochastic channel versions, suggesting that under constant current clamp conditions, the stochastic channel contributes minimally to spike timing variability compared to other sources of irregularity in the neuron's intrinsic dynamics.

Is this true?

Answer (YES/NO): NO